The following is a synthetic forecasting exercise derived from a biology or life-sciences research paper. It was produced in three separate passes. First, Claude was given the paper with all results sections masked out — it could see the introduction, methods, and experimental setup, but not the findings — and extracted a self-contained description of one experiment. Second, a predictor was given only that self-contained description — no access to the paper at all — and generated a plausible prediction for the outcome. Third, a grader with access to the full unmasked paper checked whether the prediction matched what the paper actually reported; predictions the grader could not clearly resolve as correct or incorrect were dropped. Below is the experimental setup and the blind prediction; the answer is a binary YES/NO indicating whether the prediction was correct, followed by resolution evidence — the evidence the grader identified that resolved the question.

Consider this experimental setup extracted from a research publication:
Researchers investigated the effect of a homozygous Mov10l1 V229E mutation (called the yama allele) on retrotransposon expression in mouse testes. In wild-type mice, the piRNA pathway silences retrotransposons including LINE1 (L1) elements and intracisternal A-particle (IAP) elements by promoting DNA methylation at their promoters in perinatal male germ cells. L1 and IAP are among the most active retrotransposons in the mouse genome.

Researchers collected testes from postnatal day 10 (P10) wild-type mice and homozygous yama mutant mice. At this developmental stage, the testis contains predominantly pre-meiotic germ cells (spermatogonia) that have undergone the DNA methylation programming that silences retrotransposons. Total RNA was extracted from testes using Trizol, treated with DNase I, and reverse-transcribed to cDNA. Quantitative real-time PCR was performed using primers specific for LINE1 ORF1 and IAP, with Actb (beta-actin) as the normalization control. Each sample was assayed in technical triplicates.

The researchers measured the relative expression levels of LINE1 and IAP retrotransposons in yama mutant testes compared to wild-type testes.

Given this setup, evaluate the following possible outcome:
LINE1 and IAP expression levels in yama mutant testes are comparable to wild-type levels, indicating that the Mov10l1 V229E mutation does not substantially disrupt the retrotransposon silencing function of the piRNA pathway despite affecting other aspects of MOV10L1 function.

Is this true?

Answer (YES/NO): NO